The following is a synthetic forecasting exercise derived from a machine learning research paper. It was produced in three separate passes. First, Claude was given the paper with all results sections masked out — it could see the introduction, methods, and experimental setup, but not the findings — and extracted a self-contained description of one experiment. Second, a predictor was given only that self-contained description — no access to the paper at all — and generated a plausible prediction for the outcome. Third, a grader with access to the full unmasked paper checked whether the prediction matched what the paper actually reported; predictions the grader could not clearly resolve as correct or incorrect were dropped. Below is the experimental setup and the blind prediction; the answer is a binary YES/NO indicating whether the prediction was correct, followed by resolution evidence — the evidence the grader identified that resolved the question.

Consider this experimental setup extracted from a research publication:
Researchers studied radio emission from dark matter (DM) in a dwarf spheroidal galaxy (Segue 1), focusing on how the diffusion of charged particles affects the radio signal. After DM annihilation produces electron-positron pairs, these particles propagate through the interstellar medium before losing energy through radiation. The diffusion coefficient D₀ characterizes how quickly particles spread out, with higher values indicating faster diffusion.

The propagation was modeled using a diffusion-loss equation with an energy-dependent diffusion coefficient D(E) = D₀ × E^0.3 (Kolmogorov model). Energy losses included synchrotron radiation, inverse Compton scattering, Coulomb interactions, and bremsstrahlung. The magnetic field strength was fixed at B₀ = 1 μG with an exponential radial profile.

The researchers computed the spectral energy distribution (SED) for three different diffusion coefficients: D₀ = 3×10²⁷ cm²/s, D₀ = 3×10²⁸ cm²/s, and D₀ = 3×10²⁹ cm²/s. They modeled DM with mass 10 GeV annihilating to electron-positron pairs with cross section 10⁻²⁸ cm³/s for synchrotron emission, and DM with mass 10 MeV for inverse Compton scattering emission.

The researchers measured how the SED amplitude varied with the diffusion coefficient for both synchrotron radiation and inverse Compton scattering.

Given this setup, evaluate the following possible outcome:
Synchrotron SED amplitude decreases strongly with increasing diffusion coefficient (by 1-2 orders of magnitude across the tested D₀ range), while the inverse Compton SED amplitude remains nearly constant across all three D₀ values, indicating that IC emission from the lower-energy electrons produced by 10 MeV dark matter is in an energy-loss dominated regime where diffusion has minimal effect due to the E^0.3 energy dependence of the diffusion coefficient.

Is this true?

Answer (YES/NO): NO